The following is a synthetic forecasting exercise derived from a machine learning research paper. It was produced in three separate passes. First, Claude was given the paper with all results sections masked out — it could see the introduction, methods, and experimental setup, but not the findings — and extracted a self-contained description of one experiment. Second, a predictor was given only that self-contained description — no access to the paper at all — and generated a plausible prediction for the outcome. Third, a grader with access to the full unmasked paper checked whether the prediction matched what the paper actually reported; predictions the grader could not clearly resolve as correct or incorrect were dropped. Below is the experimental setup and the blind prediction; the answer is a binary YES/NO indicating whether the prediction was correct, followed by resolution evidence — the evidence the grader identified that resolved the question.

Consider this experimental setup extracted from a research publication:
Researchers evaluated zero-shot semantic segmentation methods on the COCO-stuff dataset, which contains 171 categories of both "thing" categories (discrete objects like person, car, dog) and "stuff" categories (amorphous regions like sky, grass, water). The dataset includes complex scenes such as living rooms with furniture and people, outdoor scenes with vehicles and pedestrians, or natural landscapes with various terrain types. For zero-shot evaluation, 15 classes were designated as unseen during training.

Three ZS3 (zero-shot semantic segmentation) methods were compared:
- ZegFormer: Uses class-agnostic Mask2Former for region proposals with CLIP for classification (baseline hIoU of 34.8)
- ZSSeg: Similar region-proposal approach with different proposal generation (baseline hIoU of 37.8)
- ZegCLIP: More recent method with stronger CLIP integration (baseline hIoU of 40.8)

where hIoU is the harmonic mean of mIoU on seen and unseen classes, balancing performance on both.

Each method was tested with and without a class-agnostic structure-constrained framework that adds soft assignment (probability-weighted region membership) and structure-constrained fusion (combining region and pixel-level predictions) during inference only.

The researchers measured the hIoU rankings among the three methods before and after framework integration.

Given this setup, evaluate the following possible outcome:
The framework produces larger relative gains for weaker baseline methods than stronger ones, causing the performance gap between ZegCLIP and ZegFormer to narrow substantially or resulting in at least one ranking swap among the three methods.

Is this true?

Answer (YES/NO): NO